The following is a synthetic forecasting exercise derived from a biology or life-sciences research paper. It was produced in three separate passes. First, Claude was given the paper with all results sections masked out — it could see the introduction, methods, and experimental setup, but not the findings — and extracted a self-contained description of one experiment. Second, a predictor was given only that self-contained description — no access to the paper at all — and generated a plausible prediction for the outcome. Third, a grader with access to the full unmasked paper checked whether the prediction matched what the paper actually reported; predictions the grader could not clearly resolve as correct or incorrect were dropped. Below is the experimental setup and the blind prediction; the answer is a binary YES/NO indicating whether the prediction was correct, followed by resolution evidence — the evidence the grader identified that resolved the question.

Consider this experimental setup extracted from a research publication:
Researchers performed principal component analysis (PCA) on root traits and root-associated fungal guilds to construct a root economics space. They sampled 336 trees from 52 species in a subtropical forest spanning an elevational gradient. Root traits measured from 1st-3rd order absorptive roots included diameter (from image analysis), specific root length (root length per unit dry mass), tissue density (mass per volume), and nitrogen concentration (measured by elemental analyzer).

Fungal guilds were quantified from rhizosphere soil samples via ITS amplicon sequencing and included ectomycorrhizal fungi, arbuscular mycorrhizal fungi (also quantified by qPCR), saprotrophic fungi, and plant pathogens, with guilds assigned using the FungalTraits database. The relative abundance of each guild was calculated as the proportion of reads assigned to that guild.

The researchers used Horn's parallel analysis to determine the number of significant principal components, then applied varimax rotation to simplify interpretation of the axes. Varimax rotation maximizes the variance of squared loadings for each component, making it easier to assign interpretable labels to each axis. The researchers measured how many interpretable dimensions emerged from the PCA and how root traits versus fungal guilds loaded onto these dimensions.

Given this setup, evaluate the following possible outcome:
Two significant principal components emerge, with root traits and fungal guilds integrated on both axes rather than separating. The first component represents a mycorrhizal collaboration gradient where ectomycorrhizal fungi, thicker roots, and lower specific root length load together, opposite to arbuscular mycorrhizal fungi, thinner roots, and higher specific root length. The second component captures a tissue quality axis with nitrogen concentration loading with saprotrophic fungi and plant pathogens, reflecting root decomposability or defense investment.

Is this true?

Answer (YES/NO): NO